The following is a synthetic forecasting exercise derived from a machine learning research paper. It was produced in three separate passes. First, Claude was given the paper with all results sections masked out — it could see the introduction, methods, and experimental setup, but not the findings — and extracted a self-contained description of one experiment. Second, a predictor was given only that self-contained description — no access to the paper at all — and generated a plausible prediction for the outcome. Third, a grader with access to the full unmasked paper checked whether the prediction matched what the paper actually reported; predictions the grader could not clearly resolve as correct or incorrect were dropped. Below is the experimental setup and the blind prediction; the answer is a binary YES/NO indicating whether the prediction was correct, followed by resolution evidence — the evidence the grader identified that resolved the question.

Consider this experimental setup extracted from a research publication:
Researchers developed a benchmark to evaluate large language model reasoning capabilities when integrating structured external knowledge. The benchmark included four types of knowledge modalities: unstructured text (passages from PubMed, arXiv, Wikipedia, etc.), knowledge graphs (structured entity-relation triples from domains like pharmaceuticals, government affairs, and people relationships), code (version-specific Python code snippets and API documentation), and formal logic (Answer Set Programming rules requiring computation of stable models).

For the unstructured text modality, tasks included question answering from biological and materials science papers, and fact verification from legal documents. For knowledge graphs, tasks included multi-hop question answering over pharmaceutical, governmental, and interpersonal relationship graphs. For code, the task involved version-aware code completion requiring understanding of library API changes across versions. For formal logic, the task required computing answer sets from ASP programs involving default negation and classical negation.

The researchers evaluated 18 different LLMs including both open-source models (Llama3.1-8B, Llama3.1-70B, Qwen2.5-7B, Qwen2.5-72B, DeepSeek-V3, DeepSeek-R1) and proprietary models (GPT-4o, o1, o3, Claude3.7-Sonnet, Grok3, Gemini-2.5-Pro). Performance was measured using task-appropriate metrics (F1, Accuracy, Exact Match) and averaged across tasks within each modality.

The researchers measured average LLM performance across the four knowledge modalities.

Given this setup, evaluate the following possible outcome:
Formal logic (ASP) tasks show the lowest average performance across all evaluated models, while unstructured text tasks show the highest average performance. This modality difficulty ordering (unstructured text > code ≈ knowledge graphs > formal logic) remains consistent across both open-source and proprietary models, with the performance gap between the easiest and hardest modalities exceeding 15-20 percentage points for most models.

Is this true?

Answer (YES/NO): NO